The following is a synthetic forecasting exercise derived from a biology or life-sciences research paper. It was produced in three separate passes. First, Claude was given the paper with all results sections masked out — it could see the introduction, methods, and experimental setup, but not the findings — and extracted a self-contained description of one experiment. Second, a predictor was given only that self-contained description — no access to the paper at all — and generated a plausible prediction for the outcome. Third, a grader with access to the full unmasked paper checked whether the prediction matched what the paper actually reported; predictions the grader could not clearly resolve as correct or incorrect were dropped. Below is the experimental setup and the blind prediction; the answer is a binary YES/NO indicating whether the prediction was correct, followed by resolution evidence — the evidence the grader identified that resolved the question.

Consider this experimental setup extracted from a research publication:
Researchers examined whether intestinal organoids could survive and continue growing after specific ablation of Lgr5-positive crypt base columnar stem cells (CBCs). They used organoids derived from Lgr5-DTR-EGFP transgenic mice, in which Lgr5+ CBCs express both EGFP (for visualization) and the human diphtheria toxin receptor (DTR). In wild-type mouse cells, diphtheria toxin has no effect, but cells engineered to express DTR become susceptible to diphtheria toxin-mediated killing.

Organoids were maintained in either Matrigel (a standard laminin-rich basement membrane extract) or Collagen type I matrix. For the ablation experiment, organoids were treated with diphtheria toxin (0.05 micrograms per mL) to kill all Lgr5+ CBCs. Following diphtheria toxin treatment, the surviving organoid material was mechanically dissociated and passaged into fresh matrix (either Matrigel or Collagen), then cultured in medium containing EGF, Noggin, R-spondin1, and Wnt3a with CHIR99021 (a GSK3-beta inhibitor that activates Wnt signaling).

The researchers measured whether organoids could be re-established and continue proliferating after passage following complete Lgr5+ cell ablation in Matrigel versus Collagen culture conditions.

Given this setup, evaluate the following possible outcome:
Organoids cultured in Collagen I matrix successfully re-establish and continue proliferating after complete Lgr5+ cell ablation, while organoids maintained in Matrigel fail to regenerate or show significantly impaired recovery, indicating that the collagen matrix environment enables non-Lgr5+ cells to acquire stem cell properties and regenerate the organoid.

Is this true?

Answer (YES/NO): YES